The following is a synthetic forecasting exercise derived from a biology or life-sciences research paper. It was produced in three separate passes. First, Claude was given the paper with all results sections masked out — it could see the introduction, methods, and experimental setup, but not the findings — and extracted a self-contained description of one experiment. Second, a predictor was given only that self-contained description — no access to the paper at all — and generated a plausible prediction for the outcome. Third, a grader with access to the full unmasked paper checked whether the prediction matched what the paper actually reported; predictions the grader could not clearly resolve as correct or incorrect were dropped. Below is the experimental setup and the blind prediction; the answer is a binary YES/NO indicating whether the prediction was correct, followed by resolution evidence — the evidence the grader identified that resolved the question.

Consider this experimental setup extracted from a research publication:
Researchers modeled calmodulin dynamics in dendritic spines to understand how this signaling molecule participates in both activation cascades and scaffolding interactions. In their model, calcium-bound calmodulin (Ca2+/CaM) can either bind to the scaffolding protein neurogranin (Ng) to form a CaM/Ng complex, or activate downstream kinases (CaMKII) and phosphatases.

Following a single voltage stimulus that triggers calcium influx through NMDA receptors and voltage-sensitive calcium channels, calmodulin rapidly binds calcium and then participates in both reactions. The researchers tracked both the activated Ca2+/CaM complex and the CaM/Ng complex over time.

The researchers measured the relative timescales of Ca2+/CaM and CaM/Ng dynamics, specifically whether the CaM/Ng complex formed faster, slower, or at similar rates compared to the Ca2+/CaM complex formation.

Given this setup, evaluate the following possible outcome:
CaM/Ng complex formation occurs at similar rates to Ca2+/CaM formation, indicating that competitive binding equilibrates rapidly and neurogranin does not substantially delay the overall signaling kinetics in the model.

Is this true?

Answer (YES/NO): NO